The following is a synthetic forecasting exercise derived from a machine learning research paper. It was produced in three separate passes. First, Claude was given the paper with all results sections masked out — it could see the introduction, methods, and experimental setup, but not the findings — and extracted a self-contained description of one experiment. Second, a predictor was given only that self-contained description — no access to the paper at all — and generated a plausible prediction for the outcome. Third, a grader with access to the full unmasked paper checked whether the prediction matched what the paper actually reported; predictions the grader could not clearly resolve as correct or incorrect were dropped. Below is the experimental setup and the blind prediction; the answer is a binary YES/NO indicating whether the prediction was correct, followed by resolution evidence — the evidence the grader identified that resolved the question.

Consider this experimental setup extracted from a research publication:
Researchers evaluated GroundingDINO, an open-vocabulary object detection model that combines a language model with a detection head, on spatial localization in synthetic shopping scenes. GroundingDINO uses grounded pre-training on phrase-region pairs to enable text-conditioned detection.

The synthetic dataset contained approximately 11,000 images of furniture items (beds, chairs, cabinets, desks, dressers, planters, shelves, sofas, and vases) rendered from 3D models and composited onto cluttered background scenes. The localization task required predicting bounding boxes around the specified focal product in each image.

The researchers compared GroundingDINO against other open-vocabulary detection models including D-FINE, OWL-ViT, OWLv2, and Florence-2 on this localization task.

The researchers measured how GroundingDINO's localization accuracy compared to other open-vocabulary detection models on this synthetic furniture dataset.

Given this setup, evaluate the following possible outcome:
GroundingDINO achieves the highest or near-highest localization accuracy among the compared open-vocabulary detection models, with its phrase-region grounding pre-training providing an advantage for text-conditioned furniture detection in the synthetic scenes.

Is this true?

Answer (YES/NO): YES